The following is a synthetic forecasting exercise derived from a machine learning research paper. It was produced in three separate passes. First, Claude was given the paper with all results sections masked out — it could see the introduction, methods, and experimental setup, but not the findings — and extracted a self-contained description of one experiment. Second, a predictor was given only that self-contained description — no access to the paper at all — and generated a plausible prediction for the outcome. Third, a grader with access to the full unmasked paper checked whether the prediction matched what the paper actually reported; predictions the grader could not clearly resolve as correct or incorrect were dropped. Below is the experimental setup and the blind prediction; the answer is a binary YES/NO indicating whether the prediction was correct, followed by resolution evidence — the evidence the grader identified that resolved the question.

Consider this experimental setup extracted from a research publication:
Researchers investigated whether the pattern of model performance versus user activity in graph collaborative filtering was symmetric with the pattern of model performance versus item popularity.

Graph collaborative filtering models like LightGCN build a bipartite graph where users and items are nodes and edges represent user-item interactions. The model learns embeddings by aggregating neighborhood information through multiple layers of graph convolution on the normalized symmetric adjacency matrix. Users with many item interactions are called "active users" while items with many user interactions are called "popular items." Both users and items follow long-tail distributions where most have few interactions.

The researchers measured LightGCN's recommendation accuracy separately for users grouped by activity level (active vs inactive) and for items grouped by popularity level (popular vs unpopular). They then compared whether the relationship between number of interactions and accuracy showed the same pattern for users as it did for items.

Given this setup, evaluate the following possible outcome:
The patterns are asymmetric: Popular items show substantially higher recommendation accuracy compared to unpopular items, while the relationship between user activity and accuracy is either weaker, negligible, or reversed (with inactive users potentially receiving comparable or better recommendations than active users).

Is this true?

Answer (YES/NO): YES